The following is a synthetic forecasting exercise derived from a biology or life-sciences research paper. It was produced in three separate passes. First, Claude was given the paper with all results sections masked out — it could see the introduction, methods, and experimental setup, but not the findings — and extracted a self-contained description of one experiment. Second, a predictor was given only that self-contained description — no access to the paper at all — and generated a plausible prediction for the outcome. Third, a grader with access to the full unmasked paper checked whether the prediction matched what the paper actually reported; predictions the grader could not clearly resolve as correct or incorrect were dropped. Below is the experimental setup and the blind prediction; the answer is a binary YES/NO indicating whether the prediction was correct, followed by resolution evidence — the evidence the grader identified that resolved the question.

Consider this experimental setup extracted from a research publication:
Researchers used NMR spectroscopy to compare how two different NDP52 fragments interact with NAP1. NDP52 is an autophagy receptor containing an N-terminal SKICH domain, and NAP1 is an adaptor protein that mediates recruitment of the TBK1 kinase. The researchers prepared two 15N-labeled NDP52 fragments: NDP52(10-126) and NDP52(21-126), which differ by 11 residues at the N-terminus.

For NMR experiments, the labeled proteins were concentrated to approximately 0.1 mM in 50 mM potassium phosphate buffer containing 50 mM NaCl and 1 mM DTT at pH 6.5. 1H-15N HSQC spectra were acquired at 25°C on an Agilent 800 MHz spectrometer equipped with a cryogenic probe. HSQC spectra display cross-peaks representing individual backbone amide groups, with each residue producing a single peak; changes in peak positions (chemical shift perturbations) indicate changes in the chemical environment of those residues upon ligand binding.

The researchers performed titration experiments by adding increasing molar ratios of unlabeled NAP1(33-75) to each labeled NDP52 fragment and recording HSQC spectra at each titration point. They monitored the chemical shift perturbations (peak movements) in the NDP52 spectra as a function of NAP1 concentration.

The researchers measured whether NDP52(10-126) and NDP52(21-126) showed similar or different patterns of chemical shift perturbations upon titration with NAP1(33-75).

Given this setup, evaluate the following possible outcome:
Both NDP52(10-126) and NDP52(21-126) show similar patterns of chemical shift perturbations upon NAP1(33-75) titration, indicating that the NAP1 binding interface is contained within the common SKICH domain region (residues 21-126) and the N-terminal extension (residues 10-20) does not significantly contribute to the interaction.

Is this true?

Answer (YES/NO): NO